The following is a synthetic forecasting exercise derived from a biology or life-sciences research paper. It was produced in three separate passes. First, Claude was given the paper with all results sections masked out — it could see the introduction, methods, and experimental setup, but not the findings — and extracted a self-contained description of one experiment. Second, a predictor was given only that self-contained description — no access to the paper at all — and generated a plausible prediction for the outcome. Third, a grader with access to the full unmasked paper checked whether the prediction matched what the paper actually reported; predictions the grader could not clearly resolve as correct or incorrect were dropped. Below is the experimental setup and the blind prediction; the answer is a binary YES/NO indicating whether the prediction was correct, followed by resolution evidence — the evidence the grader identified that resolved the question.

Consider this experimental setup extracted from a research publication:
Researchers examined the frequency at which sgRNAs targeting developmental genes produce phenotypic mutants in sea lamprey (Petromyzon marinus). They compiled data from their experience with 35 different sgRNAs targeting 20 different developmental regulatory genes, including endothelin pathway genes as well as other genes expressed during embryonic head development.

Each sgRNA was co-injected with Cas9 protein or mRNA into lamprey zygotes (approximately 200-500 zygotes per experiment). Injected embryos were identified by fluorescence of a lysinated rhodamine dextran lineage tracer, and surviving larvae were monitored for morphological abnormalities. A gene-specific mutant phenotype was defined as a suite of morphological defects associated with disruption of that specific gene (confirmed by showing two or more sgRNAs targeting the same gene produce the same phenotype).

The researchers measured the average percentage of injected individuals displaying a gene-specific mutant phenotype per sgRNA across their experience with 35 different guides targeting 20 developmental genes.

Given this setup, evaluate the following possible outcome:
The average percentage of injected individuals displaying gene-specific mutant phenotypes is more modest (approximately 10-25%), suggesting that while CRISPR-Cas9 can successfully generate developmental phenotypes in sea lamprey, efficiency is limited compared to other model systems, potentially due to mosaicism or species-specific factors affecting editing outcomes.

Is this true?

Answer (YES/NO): NO